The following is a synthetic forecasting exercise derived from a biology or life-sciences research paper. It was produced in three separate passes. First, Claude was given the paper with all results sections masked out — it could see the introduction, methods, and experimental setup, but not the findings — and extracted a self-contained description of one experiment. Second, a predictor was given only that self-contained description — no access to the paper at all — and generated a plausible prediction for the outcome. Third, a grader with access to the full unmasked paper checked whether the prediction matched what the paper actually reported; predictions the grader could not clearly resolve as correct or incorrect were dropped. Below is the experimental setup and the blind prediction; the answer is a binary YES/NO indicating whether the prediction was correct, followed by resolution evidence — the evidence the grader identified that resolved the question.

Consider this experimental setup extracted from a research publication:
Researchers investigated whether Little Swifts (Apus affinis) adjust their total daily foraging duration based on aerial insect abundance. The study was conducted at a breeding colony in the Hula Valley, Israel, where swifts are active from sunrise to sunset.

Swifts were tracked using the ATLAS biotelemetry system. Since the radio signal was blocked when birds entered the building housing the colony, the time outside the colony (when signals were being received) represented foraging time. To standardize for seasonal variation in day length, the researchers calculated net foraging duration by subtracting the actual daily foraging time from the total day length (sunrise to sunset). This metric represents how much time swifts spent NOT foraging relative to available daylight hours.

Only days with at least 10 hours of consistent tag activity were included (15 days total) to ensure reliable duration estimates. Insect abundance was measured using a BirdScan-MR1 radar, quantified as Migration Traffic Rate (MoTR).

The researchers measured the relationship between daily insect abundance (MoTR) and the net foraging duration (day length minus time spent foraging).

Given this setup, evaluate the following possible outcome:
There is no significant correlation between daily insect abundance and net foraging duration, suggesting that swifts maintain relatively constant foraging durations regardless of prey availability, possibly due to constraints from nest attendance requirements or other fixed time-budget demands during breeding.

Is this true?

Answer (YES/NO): YES